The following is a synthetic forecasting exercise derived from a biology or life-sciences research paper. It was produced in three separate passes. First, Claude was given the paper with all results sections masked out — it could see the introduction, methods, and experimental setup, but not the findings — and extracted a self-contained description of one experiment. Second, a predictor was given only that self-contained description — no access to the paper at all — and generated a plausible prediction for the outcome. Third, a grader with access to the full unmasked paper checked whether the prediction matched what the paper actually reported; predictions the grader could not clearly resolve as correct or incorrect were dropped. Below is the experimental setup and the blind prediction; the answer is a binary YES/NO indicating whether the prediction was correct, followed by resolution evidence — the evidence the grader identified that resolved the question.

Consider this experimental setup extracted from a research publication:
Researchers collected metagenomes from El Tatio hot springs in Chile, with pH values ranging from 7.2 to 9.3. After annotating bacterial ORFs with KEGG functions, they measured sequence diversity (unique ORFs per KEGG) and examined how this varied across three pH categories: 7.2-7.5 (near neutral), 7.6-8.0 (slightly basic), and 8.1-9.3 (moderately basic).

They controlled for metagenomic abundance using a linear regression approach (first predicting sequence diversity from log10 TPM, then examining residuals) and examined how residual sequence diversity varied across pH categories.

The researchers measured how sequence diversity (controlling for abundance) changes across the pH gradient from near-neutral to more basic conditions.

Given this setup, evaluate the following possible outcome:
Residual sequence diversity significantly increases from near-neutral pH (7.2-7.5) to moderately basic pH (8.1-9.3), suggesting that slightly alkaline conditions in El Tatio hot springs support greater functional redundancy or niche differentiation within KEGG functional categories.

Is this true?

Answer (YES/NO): NO